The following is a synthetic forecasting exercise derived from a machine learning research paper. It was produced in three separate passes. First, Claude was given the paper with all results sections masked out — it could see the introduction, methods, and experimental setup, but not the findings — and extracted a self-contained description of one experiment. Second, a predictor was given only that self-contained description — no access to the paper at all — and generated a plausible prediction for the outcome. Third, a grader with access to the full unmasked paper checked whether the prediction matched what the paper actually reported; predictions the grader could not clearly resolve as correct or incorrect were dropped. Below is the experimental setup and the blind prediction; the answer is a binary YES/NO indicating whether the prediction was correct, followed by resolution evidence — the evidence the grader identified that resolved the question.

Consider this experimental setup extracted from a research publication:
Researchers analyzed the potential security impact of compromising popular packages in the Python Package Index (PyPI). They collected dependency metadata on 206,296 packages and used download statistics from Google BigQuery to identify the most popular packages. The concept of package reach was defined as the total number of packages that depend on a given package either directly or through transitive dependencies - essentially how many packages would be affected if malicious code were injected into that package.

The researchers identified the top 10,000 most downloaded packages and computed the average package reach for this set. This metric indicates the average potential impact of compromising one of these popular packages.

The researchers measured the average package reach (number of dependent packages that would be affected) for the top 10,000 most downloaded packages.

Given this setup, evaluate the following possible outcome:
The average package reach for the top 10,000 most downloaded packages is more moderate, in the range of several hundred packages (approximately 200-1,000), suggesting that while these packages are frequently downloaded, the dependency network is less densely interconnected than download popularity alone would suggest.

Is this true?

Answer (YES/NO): YES